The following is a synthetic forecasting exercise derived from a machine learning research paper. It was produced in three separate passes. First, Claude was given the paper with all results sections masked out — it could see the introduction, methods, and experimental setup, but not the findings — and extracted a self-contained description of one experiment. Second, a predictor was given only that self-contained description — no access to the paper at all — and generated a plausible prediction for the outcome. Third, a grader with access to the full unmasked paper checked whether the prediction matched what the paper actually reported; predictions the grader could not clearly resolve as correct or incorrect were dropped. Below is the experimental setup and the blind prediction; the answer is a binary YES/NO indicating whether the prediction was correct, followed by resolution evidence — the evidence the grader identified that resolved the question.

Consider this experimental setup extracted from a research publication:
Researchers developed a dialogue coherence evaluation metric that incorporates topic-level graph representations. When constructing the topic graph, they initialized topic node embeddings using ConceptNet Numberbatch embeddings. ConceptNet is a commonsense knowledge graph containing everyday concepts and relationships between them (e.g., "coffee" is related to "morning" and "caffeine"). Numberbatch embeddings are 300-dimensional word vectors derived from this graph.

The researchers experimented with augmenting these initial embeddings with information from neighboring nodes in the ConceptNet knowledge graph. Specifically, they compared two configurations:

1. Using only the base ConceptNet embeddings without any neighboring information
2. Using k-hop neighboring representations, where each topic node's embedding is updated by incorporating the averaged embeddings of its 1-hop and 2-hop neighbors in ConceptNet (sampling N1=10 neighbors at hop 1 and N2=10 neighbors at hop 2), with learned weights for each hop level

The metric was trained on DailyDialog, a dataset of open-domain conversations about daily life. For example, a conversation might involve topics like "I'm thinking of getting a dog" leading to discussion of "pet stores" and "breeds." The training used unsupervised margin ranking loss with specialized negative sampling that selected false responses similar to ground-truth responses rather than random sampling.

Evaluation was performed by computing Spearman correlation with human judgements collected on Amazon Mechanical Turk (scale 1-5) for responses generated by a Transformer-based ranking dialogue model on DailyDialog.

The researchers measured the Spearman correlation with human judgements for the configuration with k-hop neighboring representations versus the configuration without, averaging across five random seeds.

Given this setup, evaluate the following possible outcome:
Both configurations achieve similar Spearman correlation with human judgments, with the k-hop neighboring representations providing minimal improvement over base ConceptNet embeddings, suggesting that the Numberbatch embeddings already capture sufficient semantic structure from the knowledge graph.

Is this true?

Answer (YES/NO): YES